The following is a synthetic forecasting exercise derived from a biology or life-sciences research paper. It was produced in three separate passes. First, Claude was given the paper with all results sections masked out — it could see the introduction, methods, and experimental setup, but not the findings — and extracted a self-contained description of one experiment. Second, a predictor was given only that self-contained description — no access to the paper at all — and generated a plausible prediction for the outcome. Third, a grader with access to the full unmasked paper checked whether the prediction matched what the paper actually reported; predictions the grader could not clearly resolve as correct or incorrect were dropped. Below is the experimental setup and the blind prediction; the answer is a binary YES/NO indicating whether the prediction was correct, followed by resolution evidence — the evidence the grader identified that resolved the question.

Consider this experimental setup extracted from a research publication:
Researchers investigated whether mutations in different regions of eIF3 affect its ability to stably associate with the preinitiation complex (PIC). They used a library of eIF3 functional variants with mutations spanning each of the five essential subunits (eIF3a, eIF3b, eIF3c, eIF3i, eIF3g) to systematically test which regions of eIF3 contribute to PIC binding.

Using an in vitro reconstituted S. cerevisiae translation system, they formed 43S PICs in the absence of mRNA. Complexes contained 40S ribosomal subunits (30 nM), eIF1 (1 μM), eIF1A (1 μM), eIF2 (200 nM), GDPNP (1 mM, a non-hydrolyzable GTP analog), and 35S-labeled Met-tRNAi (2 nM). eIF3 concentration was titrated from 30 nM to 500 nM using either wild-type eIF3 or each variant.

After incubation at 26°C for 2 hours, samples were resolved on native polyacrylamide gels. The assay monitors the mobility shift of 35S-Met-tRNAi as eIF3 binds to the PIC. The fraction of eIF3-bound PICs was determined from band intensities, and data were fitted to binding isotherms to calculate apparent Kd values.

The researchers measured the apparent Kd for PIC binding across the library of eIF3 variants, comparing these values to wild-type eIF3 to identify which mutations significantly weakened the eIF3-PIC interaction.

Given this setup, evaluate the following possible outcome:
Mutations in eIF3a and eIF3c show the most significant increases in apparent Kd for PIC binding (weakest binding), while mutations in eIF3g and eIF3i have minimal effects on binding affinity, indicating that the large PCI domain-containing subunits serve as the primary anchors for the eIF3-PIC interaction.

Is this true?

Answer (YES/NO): NO